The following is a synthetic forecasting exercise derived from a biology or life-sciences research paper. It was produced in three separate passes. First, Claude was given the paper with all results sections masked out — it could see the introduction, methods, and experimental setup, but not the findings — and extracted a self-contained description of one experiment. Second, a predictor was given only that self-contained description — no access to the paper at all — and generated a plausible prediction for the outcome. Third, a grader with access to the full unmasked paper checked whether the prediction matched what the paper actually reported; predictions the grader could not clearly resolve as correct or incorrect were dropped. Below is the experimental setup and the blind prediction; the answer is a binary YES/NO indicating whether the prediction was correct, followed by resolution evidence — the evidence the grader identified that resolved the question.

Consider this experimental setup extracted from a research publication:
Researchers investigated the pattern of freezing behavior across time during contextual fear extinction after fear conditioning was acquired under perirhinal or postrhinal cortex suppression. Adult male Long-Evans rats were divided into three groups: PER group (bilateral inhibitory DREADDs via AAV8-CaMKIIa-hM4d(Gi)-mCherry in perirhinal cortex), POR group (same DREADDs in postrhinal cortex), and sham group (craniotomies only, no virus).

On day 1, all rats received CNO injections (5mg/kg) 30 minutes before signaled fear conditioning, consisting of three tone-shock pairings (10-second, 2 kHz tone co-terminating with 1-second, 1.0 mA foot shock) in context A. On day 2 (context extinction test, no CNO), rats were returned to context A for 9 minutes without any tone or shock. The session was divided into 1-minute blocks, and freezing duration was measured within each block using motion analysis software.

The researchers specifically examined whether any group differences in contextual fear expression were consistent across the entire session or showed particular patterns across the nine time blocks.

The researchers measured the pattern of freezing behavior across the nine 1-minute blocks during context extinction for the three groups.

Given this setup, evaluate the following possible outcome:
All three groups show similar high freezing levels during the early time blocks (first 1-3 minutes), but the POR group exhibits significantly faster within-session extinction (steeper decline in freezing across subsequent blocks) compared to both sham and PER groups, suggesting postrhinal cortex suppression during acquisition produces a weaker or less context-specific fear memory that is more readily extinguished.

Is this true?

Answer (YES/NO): NO